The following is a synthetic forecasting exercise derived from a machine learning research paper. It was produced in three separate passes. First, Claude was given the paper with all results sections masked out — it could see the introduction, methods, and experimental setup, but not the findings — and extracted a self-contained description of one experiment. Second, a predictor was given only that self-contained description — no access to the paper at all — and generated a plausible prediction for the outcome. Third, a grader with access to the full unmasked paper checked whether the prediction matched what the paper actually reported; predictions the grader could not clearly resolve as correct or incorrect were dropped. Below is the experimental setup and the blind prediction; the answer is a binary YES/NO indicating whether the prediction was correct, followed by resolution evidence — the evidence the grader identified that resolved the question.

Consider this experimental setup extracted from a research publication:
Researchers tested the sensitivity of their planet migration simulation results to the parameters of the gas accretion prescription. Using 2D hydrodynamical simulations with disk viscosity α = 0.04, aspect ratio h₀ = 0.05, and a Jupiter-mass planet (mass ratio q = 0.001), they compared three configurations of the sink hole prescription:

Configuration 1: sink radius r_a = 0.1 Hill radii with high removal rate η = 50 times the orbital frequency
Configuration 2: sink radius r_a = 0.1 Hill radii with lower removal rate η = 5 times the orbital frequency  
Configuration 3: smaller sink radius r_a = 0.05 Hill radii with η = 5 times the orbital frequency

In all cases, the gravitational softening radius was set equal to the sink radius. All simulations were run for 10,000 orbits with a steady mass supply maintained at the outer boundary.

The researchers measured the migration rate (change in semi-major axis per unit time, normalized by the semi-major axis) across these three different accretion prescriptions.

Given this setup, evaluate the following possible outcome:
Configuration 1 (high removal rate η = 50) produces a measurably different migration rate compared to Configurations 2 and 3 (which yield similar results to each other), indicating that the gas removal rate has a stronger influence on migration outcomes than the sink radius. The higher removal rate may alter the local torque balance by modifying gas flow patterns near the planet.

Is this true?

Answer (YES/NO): NO